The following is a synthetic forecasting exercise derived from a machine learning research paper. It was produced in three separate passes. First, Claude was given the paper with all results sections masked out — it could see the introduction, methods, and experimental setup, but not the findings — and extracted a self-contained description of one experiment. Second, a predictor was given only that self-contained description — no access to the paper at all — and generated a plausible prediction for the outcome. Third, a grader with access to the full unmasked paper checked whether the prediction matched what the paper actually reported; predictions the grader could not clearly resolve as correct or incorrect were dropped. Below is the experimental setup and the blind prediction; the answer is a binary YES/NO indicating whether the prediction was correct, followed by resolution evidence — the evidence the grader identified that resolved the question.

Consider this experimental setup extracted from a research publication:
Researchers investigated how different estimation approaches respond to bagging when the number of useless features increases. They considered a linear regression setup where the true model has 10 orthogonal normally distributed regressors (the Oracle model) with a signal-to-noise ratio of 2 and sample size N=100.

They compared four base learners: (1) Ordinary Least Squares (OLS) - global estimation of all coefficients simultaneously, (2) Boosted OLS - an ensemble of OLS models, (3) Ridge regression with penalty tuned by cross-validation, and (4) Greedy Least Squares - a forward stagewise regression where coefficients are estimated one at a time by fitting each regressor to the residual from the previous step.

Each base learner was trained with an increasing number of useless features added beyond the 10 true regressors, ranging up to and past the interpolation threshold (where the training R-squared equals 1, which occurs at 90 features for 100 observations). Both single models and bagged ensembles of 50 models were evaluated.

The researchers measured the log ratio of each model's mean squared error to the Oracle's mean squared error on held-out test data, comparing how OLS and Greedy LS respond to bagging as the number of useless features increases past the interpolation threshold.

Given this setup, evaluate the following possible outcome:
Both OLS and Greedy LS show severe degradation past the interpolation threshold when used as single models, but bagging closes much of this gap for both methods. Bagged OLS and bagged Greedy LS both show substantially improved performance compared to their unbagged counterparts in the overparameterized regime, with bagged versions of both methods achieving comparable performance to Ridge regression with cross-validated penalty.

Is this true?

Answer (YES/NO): NO